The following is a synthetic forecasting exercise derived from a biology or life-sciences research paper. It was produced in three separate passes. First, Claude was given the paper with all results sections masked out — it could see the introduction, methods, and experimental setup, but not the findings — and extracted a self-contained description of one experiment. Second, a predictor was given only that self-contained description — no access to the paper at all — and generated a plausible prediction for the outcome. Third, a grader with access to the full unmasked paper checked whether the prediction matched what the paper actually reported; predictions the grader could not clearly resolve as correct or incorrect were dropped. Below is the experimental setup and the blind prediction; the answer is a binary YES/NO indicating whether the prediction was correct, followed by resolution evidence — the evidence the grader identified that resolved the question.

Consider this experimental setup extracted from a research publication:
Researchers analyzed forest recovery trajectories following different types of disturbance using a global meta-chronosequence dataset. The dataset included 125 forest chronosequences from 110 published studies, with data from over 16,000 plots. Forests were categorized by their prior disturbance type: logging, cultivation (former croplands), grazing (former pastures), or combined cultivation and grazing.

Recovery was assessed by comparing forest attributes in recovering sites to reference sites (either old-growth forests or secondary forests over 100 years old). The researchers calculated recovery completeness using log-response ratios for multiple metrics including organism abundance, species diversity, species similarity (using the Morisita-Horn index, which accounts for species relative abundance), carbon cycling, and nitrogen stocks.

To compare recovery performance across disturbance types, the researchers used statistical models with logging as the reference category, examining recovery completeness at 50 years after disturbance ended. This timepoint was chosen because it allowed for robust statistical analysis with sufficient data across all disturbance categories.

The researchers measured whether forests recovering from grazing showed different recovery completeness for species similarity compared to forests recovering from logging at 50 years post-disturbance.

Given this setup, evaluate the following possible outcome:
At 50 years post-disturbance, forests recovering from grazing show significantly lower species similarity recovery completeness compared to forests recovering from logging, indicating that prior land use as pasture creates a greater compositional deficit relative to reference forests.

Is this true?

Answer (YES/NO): NO